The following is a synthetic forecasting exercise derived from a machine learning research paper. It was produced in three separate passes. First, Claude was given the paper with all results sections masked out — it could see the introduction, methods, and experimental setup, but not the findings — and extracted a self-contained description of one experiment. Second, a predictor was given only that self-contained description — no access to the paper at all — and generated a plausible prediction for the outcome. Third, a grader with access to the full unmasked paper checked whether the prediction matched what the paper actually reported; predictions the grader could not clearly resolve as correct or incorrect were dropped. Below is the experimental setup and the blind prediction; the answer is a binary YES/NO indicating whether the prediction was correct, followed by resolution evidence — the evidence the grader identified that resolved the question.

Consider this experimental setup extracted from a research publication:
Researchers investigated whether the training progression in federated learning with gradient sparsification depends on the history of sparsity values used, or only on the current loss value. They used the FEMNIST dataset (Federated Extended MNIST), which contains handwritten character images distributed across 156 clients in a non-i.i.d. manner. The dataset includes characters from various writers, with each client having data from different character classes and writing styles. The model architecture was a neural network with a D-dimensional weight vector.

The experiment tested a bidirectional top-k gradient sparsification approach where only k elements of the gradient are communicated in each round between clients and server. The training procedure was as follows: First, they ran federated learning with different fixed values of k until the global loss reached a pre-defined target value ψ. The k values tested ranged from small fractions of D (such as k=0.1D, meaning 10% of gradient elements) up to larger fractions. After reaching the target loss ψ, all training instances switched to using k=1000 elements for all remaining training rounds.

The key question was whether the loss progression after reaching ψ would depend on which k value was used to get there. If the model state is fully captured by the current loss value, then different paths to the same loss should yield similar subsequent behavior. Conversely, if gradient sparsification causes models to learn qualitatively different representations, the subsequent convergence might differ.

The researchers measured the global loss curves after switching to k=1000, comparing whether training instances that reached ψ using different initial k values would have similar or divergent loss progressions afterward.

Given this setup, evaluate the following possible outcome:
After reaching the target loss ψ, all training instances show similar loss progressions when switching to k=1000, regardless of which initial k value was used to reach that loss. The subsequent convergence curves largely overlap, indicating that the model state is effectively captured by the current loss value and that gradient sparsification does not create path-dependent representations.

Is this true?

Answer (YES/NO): YES